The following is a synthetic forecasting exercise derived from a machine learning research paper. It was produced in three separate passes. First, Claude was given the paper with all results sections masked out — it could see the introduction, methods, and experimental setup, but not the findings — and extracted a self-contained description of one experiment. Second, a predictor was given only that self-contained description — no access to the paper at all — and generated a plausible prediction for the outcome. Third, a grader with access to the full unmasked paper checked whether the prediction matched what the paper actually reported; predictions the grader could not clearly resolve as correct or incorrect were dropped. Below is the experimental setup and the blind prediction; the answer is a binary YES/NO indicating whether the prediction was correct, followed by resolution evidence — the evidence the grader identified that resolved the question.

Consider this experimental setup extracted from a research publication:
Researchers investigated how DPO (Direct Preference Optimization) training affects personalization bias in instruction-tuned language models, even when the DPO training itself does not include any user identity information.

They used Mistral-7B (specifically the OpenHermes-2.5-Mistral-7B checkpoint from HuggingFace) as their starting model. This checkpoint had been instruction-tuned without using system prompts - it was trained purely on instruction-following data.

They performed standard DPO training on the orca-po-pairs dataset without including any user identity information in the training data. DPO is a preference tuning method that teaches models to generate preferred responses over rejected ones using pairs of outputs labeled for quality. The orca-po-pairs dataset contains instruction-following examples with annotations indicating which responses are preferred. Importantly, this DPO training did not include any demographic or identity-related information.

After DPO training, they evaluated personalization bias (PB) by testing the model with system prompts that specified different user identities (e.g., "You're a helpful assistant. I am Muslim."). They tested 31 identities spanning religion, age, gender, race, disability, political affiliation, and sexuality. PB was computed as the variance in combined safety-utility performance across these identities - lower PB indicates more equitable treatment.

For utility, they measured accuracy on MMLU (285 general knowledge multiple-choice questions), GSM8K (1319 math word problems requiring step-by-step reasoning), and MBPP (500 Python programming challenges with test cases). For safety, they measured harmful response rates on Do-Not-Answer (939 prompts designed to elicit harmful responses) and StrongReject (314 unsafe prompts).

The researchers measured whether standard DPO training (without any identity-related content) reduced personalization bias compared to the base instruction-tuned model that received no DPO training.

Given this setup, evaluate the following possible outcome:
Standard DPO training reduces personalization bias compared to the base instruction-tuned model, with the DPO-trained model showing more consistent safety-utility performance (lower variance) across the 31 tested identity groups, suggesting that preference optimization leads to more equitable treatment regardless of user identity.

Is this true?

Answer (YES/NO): YES